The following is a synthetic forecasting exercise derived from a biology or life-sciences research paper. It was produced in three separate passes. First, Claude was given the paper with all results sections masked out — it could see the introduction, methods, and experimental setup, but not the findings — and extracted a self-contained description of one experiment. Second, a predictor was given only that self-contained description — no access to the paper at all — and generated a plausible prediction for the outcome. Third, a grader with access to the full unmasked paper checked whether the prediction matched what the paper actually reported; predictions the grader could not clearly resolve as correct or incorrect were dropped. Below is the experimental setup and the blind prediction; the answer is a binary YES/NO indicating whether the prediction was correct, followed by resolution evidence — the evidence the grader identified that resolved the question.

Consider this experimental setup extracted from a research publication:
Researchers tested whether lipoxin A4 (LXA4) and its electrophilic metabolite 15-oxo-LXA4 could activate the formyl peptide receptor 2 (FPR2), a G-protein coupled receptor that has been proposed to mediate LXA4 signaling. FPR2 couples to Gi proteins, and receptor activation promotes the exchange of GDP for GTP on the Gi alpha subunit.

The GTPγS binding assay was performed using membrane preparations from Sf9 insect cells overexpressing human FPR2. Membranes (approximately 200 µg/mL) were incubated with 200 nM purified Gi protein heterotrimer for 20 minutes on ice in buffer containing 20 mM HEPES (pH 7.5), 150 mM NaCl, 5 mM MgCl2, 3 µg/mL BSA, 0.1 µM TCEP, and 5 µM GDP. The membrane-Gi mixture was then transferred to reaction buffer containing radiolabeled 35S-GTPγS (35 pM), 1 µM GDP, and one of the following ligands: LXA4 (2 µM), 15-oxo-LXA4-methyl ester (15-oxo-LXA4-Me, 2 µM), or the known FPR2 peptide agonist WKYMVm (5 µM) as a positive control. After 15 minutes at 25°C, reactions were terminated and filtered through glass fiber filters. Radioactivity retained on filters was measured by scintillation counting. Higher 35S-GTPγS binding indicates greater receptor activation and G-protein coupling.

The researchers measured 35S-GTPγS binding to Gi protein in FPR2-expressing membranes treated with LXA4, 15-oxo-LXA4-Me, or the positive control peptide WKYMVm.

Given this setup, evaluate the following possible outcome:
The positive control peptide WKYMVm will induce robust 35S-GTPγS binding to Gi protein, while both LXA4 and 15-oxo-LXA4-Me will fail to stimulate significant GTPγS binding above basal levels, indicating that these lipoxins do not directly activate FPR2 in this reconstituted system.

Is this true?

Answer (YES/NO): YES